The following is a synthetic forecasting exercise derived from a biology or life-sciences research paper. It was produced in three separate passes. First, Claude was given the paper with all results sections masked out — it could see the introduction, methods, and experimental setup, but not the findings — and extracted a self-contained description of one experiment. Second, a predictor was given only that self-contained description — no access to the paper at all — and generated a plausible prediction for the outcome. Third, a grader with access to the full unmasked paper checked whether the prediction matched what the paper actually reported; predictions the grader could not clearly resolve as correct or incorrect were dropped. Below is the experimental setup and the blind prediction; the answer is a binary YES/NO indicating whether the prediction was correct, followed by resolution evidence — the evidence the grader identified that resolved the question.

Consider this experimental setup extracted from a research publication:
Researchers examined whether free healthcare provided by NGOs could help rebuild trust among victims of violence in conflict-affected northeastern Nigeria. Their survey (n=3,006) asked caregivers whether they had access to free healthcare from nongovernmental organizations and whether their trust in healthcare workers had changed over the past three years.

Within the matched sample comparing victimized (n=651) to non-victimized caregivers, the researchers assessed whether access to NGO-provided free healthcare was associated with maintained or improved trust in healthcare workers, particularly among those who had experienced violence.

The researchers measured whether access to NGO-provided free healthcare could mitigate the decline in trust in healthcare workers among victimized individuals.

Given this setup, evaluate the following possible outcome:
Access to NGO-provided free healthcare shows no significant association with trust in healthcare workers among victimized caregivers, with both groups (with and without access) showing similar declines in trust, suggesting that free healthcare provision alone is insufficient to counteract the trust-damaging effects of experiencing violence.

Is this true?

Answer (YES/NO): YES